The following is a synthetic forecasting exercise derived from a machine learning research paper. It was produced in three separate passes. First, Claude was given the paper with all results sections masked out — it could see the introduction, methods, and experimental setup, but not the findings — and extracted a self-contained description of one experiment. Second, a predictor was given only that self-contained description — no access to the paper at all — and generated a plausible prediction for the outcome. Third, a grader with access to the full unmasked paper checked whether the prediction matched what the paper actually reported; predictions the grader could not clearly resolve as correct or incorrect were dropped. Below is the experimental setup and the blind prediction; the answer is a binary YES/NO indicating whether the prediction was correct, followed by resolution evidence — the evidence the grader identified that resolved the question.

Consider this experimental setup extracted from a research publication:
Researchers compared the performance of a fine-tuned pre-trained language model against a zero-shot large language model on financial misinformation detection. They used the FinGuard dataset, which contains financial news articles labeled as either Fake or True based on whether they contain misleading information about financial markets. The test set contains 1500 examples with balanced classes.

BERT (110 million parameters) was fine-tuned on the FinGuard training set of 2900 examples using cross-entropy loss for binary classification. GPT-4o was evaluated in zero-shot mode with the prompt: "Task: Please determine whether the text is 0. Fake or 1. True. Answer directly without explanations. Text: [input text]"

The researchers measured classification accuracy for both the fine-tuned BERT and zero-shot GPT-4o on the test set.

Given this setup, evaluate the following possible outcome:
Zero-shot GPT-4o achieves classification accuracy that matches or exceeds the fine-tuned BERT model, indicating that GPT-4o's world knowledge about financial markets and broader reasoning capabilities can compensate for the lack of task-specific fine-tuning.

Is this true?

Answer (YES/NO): NO